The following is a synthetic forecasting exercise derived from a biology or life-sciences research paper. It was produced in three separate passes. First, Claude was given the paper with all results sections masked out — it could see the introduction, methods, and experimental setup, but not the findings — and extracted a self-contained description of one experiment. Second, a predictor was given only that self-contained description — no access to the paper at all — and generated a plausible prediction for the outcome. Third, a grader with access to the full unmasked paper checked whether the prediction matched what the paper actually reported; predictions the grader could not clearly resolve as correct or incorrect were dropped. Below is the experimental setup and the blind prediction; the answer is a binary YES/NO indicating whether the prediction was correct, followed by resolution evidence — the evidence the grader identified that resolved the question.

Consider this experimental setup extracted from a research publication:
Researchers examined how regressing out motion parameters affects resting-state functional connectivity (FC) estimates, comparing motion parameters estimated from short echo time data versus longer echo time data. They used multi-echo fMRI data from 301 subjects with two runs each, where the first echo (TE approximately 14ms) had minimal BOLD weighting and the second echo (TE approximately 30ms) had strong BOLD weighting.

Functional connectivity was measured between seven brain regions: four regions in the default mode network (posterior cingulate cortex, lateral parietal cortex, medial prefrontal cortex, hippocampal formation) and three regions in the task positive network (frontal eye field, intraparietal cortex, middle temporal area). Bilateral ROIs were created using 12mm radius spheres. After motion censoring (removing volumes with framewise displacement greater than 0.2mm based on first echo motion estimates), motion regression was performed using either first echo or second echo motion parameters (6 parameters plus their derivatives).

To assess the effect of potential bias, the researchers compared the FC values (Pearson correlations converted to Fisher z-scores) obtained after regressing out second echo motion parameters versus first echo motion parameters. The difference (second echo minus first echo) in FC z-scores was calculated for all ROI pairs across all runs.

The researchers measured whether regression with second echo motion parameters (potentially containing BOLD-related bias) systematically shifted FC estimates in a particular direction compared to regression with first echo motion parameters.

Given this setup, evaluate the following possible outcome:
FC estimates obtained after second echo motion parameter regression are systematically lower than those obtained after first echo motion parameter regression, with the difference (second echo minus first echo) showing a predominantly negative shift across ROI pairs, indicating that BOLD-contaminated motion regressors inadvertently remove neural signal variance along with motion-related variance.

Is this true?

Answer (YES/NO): YES